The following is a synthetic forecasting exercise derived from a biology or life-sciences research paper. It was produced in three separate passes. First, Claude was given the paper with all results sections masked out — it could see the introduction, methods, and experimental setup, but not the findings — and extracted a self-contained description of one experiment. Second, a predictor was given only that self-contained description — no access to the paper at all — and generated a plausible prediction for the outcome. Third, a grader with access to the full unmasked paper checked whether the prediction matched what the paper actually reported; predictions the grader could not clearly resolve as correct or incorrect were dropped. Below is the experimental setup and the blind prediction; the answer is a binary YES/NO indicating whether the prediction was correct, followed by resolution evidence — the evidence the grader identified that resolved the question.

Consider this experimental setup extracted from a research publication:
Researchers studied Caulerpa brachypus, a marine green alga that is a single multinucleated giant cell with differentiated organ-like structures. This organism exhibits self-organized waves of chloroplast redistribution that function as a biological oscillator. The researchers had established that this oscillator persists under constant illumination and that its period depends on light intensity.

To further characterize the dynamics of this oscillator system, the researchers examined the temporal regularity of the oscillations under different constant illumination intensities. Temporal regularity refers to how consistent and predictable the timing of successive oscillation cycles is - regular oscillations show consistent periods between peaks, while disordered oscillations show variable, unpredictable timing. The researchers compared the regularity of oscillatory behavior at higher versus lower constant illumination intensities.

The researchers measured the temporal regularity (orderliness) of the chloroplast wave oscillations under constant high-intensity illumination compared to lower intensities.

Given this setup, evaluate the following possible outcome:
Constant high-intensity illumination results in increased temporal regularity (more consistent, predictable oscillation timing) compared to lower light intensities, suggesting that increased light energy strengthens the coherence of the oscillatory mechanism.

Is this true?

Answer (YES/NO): NO